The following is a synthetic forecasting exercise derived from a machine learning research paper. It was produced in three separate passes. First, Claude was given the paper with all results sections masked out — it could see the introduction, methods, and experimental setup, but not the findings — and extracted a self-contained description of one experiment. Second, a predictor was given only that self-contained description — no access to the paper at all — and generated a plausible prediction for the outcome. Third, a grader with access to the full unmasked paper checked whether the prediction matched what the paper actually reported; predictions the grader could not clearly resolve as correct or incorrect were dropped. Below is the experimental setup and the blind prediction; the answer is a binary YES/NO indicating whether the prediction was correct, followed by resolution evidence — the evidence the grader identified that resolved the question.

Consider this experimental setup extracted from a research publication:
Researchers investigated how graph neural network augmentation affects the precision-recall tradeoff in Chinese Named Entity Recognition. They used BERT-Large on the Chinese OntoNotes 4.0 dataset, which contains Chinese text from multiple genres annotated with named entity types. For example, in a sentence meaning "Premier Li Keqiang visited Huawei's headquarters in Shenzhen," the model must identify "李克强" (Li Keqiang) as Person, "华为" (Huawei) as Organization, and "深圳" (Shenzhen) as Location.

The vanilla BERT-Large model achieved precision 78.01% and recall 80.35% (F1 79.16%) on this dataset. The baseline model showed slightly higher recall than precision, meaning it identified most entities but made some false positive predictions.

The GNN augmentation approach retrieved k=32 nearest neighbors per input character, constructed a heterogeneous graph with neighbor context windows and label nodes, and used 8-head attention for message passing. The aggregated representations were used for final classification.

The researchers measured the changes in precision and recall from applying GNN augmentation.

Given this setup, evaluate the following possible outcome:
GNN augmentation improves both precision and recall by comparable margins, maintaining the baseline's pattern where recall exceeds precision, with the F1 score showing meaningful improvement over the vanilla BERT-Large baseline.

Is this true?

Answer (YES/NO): NO